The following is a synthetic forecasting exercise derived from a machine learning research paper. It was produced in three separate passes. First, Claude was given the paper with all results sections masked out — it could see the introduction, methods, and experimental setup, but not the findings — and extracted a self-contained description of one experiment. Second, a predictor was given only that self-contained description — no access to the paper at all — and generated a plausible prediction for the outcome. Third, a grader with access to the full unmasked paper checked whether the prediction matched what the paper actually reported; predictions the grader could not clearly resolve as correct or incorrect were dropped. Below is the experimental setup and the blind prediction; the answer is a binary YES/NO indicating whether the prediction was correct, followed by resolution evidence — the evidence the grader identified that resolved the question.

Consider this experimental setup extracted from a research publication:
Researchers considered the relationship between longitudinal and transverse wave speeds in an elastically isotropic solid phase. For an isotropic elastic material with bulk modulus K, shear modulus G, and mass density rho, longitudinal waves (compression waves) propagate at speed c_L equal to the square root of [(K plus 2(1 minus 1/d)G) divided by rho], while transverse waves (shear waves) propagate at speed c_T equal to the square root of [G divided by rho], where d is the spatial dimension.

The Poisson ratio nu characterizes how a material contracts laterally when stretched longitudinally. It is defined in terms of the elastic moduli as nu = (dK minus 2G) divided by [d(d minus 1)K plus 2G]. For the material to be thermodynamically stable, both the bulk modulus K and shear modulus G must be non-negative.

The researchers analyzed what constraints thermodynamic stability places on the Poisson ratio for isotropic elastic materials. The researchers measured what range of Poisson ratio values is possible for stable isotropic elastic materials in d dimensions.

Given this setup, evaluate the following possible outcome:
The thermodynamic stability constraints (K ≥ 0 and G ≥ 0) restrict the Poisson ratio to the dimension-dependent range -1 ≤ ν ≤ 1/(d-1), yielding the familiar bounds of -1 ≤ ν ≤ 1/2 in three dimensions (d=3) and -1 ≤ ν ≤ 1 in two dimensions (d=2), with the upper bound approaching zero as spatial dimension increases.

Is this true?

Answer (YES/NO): YES